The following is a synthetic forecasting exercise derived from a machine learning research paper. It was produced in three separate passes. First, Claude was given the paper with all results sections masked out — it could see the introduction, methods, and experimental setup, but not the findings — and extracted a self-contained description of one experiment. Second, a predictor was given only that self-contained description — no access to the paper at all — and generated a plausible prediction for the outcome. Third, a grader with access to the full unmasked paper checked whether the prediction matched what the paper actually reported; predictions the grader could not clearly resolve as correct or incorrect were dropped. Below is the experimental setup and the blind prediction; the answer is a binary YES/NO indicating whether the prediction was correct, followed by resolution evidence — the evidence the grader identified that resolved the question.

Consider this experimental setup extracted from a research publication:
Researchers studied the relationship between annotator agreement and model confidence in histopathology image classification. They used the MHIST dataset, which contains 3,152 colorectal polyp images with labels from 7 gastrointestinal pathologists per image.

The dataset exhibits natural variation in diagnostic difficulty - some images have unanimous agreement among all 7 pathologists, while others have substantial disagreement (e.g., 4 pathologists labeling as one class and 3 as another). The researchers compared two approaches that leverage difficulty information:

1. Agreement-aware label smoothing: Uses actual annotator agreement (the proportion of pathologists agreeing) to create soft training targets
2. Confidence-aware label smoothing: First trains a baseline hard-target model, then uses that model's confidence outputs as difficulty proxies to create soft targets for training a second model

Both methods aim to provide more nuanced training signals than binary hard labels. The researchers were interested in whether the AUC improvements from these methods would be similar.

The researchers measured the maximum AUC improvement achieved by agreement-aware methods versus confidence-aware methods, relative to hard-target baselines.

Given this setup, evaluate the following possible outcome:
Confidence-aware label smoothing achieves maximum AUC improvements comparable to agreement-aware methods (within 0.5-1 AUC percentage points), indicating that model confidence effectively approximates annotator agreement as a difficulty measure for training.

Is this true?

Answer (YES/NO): YES